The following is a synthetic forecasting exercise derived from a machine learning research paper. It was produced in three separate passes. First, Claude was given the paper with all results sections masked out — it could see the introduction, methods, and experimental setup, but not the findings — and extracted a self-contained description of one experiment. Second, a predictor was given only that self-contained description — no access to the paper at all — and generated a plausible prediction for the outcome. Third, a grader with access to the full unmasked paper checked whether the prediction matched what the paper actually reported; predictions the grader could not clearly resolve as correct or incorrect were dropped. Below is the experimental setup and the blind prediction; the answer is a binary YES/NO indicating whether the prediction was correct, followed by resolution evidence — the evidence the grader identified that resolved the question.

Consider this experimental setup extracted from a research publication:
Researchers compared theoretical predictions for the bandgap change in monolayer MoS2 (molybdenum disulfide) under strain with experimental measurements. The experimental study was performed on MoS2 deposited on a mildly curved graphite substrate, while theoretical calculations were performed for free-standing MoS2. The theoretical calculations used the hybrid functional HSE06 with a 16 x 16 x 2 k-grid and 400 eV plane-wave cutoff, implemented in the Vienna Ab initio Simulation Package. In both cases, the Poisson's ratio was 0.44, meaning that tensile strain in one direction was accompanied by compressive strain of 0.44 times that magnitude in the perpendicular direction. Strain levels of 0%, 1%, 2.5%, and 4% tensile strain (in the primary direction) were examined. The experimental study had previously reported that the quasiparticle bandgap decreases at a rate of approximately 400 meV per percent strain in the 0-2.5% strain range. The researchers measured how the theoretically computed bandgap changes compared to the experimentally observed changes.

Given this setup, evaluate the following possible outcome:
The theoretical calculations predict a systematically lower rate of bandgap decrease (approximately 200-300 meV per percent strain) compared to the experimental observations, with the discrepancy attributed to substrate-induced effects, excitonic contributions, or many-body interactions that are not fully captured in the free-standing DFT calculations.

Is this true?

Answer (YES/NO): NO